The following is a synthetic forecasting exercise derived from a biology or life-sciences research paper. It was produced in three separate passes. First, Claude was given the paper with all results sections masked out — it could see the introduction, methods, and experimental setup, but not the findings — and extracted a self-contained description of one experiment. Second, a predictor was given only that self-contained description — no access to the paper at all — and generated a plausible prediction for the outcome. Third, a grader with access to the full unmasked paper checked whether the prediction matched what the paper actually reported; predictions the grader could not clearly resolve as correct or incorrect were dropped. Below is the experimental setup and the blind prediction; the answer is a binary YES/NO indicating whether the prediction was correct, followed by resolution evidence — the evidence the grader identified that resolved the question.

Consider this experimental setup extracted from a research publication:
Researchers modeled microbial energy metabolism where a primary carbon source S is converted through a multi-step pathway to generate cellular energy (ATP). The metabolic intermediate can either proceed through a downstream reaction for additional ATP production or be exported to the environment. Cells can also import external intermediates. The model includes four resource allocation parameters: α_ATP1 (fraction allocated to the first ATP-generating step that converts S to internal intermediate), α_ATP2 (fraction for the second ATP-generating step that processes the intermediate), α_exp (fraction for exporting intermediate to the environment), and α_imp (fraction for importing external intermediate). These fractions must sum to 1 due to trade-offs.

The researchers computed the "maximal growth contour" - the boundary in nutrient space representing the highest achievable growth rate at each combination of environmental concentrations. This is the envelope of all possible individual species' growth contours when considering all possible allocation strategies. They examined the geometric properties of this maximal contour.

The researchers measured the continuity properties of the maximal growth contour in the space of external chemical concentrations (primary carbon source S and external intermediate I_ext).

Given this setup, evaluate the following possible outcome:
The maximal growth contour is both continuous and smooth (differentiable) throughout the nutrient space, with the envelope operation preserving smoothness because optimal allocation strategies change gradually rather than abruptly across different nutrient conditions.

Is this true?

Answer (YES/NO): NO